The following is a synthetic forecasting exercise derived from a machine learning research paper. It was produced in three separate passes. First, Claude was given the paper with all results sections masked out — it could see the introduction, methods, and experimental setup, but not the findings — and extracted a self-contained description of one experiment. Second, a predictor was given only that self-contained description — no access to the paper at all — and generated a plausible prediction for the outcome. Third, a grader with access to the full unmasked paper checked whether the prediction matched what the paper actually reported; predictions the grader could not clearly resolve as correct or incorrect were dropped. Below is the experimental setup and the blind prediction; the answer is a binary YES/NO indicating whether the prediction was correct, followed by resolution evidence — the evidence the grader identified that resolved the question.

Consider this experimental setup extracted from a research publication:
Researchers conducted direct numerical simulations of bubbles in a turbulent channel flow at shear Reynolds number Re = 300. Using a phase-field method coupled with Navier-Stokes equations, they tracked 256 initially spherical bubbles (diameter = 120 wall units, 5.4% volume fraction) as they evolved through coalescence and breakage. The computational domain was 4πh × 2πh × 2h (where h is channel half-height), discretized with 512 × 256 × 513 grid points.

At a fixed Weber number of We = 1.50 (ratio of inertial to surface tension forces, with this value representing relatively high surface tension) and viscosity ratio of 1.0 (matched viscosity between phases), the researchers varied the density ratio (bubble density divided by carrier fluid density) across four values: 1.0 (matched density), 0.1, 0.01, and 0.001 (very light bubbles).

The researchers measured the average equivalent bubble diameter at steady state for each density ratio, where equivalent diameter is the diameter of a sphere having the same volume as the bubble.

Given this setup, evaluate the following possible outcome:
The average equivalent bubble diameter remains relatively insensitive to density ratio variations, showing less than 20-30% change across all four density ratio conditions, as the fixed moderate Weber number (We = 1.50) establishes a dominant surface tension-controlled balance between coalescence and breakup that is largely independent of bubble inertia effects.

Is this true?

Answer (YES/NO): YES